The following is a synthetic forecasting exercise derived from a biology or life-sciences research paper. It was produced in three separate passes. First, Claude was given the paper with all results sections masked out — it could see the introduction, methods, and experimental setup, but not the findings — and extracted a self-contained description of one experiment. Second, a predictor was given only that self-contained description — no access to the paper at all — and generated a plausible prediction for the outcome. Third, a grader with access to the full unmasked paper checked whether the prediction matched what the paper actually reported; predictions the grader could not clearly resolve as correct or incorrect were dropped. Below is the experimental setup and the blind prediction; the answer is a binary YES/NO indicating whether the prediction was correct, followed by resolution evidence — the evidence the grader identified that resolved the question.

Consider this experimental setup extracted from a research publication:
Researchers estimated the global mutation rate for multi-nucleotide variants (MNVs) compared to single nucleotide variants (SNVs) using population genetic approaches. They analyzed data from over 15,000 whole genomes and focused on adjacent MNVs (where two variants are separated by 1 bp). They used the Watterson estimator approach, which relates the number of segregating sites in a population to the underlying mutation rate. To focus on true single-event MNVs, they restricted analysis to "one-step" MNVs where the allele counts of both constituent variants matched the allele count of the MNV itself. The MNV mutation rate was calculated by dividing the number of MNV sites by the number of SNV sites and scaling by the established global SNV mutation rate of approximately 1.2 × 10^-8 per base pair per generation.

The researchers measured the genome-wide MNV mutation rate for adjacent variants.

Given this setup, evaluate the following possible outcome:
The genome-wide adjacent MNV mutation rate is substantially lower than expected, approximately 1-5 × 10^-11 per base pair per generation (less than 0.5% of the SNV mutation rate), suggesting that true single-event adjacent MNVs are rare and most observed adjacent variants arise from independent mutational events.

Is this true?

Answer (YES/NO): YES